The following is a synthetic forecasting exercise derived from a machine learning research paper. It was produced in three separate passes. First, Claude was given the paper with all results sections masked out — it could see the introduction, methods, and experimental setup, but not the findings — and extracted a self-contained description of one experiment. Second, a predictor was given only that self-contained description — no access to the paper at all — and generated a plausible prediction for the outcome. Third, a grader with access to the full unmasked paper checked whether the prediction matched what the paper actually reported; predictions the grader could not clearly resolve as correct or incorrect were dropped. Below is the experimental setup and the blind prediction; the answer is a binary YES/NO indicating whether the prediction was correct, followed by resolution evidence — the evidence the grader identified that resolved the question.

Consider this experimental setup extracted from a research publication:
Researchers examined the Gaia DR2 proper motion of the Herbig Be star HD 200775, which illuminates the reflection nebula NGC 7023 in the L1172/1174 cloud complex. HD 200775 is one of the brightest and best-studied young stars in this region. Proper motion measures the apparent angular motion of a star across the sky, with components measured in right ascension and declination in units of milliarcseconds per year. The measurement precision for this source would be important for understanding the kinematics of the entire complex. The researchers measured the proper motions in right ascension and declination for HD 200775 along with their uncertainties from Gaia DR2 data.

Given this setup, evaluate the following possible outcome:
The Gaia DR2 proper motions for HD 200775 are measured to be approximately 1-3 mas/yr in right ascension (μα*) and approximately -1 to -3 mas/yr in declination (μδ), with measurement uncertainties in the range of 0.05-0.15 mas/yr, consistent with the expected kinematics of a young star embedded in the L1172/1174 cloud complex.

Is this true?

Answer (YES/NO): NO